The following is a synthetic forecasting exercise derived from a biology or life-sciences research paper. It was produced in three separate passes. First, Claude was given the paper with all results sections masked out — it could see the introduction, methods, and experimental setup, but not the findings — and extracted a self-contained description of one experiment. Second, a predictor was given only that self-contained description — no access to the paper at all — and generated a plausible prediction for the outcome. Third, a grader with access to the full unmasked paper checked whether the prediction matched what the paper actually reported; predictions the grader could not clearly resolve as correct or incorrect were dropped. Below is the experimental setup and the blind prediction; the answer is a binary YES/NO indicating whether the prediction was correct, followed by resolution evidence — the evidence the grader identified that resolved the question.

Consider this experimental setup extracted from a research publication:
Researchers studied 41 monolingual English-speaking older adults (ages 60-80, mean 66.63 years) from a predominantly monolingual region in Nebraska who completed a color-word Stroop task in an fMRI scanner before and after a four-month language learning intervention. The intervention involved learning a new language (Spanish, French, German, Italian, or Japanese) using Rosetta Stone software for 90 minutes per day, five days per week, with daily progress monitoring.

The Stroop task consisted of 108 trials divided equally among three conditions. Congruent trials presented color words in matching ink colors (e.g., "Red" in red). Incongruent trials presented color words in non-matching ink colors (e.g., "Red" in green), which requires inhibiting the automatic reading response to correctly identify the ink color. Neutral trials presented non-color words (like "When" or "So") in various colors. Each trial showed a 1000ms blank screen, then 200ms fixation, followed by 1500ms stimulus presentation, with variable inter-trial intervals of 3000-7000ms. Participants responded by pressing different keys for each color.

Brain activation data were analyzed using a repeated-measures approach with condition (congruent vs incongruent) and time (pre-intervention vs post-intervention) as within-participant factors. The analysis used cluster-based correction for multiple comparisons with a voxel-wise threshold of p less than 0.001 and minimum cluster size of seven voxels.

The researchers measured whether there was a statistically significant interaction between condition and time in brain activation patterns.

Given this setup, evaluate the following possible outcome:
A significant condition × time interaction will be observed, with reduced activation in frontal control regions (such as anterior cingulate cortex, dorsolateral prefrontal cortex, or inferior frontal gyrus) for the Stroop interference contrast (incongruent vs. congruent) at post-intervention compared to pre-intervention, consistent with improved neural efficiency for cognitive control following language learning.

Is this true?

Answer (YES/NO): NO